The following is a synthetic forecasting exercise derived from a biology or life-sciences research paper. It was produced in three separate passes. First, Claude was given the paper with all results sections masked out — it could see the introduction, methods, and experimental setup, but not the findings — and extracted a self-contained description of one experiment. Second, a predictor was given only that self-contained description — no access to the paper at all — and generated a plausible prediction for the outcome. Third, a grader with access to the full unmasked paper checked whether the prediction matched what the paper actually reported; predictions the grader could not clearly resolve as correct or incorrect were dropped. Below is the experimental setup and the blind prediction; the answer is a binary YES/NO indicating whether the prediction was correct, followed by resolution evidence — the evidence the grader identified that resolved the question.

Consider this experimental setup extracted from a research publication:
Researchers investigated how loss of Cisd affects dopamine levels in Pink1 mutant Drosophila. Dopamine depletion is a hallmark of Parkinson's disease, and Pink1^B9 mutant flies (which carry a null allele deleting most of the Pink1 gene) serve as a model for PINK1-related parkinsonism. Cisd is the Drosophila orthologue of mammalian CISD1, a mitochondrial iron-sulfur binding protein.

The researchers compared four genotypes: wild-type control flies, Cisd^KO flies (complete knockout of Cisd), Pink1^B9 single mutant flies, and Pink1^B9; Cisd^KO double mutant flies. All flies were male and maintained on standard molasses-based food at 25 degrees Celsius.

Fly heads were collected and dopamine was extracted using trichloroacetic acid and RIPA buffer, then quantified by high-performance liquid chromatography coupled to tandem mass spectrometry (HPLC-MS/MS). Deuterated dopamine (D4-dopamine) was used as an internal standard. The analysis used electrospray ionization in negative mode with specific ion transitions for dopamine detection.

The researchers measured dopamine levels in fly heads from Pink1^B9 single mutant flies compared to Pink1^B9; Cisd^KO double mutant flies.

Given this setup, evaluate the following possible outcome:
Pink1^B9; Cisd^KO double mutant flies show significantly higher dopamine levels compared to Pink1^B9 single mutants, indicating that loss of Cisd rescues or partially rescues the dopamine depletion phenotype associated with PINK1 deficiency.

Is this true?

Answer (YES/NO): YES